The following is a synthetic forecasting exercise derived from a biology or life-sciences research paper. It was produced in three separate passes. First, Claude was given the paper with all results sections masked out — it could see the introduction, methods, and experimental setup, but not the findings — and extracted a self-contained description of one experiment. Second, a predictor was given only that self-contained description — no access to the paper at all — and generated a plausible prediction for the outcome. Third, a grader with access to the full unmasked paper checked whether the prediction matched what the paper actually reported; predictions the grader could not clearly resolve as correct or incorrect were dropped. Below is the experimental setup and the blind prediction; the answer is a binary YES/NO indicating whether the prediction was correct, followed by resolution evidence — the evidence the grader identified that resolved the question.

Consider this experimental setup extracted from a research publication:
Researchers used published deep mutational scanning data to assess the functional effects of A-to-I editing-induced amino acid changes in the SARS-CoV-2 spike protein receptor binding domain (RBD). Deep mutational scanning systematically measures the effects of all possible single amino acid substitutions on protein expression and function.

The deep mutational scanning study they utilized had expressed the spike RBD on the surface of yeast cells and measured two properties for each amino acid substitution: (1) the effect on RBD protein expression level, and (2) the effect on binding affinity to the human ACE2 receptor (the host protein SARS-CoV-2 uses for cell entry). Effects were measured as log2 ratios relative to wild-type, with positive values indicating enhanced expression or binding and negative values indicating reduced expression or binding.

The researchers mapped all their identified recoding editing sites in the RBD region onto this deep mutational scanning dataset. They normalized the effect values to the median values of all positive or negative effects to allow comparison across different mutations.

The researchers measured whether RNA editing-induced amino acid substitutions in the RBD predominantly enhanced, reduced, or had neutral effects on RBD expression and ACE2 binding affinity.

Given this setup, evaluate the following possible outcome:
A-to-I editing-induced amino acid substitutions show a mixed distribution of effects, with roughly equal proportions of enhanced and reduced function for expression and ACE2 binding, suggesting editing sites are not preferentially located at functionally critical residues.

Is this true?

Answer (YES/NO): NO